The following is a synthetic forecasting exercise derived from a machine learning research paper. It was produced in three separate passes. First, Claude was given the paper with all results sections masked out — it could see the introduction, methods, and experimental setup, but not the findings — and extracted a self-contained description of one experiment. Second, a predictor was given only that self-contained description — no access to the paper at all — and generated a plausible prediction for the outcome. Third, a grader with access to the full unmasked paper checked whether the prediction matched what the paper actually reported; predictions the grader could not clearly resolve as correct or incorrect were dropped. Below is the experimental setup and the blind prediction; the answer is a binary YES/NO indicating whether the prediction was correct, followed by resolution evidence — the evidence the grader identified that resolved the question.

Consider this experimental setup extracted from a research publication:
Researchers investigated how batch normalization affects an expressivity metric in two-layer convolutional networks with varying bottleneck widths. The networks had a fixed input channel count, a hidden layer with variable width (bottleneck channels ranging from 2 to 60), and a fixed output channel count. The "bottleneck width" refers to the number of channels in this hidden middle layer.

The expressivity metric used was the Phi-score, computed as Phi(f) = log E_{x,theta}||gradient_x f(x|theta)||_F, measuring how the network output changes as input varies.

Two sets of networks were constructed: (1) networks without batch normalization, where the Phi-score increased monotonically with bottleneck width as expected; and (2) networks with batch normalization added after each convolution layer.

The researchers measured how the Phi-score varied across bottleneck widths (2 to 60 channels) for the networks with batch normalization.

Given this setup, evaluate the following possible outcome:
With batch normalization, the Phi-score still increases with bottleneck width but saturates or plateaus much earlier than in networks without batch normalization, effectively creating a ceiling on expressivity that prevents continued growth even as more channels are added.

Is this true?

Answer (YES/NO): NO